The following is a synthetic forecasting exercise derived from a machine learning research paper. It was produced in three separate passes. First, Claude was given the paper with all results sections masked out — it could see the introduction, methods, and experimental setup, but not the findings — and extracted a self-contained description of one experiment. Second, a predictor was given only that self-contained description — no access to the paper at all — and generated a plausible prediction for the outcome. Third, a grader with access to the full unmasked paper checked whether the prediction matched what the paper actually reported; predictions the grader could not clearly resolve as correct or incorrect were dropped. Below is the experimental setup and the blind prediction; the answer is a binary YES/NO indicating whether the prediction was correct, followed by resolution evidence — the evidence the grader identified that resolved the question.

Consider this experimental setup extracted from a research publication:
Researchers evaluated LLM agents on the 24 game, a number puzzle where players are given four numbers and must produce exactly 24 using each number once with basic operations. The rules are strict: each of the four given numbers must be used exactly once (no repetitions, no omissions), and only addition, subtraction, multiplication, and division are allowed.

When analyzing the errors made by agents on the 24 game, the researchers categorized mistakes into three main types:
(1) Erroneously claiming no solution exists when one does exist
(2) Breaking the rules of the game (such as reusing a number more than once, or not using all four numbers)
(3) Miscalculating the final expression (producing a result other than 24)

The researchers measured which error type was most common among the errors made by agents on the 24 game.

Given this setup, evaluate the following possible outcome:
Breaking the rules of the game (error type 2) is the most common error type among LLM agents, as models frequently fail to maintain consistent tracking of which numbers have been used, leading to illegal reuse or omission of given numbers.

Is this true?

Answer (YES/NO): NO